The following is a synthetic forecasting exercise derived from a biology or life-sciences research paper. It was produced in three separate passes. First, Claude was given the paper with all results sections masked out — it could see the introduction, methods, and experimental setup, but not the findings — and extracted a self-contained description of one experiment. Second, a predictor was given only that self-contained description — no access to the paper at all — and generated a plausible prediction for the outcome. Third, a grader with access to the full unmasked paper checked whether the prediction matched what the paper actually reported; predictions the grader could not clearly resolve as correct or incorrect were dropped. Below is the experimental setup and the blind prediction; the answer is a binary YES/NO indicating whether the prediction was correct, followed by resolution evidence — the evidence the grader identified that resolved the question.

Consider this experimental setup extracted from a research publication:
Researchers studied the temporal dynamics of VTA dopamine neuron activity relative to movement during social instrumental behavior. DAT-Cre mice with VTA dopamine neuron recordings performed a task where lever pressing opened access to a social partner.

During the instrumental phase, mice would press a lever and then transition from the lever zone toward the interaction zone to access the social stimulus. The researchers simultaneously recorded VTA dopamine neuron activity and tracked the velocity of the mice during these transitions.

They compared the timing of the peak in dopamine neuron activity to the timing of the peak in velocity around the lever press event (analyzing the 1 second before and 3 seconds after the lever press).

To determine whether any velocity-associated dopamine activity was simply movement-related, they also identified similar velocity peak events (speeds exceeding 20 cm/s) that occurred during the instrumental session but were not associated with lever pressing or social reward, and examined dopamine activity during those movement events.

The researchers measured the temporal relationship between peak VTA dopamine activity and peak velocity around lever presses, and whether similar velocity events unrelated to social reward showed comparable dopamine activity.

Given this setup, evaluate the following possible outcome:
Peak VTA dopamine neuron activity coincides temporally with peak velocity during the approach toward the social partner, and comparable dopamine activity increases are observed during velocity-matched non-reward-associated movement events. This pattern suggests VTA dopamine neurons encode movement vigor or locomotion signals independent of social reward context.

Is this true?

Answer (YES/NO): NO